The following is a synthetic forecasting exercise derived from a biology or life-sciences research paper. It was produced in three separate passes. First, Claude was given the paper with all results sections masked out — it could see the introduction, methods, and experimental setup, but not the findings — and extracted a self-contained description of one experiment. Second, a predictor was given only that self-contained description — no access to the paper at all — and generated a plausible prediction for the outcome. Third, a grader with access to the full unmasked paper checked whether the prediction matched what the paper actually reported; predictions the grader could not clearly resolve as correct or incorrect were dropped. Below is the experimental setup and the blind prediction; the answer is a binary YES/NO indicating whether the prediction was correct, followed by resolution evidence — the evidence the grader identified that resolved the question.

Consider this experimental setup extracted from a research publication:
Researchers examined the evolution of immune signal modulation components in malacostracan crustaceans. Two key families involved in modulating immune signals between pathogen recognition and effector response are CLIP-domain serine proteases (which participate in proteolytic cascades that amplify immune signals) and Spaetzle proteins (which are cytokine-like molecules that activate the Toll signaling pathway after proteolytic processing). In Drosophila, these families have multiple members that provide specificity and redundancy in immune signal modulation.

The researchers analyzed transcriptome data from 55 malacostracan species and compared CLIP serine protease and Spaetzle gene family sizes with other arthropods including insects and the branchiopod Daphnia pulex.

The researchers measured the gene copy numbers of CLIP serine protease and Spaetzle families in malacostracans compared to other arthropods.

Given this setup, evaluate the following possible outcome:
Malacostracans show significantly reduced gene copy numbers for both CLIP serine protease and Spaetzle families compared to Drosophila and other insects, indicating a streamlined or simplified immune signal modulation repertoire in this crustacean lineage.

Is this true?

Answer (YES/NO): NO